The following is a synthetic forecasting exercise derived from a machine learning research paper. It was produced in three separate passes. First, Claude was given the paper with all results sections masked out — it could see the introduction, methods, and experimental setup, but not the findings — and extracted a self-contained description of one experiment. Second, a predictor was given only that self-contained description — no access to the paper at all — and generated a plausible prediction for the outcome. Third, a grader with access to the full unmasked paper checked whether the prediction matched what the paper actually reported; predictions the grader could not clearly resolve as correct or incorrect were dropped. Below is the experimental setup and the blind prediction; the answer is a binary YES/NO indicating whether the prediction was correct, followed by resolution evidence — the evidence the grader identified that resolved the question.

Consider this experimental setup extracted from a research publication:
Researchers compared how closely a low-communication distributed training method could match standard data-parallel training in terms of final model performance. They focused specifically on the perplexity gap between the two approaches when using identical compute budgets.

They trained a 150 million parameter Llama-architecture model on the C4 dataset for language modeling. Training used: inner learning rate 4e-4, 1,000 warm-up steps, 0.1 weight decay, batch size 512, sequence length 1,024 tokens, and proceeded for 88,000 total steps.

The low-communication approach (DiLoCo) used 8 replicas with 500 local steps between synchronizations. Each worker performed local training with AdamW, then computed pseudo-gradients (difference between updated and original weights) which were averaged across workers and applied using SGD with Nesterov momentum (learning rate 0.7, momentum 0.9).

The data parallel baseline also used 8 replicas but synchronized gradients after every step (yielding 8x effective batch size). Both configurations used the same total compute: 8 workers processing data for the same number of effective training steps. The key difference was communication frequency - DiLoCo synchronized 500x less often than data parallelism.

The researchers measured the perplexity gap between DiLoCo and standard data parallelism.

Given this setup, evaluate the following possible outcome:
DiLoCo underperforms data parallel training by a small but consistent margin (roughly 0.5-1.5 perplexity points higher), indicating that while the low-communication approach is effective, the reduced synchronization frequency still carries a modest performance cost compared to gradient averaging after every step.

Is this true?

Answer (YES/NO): NO